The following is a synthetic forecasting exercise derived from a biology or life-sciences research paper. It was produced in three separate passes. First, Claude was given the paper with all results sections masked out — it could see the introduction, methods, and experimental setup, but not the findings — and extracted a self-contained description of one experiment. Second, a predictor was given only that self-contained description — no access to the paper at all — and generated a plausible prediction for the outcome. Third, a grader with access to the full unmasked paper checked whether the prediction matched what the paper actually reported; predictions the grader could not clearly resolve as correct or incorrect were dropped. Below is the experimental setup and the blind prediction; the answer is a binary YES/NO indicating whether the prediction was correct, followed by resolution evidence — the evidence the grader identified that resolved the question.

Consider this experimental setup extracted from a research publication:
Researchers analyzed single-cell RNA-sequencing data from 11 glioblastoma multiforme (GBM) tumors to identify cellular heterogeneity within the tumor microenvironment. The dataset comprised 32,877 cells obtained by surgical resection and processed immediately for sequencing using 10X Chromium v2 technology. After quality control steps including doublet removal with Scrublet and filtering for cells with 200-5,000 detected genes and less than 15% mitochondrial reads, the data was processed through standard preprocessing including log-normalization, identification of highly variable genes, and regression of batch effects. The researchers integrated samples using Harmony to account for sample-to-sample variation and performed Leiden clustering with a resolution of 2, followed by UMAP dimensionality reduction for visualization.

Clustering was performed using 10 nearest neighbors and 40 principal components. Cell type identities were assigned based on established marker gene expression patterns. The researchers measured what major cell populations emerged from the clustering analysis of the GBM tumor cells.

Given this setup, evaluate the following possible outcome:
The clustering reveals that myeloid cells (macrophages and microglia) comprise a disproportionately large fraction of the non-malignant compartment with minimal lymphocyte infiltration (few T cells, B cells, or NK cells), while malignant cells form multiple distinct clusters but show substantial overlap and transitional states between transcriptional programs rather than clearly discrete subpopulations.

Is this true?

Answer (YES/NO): NO